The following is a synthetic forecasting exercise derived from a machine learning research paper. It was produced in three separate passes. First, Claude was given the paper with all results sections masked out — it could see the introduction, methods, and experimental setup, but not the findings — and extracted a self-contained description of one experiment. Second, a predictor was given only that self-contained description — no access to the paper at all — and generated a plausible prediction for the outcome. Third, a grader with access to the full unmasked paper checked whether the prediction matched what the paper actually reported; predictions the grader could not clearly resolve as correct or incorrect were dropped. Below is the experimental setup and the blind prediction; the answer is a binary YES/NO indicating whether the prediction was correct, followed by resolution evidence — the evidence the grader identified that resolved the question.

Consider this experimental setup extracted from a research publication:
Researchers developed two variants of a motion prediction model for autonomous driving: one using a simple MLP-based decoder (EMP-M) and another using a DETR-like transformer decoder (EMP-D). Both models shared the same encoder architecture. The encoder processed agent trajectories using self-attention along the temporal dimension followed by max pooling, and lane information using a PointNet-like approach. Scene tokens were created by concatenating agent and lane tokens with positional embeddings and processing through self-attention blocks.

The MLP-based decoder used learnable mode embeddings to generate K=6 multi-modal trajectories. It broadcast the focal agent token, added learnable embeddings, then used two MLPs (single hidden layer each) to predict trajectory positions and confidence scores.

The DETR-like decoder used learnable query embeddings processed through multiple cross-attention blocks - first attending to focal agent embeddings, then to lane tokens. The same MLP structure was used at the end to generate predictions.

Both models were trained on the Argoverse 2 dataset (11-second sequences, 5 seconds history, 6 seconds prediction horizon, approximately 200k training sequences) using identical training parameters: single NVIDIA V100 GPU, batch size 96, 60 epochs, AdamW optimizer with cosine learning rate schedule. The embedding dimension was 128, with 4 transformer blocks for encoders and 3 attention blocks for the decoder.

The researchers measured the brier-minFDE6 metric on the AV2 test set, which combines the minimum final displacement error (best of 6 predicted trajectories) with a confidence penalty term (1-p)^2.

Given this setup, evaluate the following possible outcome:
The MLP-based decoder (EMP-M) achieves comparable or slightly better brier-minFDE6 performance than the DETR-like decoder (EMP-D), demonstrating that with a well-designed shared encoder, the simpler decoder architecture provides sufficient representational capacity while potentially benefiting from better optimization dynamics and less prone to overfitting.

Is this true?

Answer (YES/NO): NO